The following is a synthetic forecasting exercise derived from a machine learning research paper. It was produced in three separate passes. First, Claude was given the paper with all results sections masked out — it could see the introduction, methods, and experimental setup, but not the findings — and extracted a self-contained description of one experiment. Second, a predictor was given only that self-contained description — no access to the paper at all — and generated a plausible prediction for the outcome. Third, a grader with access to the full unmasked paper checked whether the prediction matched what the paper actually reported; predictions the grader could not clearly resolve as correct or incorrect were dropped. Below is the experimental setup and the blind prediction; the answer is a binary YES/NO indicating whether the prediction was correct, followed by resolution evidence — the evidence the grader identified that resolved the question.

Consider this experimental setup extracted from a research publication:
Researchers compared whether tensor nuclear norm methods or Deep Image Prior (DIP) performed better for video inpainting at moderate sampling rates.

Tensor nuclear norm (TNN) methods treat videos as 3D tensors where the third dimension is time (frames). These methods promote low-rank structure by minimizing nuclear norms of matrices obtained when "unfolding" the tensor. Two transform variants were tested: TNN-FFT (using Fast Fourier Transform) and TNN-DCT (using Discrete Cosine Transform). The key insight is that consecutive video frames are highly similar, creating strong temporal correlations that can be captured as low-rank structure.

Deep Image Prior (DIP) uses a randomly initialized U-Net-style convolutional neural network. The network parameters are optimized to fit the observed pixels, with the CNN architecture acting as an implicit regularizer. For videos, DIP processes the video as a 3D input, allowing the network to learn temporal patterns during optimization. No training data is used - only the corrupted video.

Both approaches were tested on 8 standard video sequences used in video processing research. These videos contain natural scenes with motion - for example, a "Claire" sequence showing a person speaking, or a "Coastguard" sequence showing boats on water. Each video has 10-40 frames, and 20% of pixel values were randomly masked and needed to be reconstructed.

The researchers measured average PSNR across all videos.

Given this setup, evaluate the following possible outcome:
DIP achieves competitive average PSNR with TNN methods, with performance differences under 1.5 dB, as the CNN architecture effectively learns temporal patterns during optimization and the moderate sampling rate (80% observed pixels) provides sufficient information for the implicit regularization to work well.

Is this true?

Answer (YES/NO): YES